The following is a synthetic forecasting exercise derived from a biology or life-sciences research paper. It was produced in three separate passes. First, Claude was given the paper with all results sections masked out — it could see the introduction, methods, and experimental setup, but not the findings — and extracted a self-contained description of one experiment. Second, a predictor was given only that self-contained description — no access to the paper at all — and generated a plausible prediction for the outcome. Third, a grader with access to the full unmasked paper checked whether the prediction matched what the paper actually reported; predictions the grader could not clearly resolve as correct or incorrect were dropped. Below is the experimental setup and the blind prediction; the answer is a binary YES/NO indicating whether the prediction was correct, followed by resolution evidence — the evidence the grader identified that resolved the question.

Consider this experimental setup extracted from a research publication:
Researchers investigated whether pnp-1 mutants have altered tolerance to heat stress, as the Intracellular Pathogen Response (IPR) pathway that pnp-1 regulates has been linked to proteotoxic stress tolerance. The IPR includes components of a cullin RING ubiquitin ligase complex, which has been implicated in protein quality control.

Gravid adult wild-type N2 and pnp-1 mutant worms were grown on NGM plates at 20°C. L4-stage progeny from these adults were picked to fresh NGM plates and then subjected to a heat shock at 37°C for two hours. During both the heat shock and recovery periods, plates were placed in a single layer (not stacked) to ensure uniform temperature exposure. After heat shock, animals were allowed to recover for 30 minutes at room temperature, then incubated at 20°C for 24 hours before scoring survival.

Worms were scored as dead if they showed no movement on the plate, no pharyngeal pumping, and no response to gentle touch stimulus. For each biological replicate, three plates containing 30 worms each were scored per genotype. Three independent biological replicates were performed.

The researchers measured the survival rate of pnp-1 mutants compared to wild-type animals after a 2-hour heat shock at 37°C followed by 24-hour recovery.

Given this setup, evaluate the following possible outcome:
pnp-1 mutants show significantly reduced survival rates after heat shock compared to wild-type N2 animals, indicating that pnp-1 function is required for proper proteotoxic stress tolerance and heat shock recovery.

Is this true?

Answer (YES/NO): YES